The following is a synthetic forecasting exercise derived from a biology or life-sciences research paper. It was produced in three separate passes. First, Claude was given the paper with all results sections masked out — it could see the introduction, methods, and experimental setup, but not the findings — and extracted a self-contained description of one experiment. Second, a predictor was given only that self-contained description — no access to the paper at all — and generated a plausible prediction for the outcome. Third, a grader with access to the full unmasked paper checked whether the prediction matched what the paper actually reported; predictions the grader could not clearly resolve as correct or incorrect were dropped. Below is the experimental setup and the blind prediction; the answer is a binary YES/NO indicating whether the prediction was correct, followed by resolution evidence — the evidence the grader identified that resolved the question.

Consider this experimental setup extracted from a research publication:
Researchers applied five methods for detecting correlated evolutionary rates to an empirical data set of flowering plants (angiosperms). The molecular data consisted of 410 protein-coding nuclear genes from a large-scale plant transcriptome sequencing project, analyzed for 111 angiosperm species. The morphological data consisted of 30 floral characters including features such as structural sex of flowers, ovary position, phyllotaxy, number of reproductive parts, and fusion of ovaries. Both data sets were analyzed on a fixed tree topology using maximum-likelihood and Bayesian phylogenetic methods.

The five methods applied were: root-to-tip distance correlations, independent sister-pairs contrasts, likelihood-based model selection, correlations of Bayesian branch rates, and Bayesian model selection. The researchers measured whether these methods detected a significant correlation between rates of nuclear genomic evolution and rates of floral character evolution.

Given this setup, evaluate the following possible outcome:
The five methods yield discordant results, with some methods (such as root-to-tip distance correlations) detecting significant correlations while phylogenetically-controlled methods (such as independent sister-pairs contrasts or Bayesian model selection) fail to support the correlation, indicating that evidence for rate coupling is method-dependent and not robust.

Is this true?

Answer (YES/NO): YES